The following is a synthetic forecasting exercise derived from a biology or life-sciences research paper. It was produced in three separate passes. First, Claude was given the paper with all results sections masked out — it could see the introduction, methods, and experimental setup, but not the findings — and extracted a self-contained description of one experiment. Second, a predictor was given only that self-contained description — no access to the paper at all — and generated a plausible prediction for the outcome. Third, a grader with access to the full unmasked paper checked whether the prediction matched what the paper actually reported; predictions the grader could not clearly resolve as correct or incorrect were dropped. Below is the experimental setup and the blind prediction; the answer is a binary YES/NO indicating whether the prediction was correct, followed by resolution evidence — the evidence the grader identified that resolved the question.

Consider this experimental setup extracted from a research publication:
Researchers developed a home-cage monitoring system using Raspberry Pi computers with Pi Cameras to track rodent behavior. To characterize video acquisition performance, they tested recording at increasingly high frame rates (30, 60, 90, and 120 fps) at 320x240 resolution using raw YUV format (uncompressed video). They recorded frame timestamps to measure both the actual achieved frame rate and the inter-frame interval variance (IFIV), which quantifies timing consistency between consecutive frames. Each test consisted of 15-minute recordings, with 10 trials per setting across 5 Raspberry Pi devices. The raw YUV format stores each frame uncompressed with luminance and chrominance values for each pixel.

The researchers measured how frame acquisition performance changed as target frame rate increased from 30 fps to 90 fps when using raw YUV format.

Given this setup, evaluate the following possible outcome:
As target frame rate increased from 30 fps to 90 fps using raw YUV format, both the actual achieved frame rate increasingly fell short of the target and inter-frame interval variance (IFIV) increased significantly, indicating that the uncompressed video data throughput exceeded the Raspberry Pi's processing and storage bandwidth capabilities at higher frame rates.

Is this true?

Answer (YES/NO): YES